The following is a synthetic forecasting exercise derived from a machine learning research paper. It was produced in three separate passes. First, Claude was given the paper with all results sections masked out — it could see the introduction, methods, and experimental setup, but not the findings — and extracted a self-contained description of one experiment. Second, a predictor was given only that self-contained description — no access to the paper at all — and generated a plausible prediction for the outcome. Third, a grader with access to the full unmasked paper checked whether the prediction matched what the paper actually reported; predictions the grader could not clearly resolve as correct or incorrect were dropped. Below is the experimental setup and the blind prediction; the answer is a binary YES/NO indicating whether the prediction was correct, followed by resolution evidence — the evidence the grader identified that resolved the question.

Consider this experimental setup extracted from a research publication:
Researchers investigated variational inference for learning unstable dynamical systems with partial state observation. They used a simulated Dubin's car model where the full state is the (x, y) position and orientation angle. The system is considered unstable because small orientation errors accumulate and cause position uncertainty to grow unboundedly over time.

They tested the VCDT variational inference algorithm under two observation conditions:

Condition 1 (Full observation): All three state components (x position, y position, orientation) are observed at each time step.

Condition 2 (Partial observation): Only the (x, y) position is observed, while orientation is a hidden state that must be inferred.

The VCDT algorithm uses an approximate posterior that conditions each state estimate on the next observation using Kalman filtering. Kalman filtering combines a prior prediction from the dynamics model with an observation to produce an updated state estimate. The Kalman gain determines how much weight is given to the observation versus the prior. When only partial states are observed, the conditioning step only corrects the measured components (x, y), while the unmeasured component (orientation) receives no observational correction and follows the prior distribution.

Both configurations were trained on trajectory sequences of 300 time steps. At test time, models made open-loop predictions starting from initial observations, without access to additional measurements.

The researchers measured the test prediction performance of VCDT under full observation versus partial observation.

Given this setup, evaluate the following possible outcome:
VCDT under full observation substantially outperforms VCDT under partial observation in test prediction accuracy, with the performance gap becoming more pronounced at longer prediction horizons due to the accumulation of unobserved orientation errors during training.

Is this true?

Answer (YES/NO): YES